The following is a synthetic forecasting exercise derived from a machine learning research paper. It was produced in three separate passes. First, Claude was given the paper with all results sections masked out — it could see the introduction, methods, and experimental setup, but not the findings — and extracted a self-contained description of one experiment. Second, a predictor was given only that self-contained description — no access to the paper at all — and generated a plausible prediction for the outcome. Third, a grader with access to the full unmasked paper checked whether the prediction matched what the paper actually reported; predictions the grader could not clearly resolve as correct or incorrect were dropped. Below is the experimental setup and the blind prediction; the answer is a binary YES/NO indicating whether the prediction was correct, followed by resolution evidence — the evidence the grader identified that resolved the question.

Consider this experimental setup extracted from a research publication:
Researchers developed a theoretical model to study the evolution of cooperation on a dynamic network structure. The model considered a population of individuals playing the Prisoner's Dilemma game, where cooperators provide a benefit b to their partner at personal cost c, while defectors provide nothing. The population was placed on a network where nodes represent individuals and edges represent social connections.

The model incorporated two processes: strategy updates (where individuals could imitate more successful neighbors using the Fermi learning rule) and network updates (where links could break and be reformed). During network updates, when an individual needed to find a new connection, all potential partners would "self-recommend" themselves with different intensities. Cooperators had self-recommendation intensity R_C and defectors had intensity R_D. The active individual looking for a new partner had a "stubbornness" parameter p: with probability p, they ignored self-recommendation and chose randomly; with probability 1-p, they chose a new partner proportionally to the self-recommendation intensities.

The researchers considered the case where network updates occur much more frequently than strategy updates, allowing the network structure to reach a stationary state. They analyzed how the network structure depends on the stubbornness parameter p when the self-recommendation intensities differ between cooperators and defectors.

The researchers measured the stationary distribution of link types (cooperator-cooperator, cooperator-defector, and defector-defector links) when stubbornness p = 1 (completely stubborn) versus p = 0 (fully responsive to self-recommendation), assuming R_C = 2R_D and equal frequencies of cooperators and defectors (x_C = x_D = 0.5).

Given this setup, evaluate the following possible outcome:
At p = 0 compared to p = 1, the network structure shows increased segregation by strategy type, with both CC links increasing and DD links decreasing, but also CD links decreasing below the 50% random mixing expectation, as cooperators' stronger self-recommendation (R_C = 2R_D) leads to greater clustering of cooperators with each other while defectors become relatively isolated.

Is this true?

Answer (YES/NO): YES